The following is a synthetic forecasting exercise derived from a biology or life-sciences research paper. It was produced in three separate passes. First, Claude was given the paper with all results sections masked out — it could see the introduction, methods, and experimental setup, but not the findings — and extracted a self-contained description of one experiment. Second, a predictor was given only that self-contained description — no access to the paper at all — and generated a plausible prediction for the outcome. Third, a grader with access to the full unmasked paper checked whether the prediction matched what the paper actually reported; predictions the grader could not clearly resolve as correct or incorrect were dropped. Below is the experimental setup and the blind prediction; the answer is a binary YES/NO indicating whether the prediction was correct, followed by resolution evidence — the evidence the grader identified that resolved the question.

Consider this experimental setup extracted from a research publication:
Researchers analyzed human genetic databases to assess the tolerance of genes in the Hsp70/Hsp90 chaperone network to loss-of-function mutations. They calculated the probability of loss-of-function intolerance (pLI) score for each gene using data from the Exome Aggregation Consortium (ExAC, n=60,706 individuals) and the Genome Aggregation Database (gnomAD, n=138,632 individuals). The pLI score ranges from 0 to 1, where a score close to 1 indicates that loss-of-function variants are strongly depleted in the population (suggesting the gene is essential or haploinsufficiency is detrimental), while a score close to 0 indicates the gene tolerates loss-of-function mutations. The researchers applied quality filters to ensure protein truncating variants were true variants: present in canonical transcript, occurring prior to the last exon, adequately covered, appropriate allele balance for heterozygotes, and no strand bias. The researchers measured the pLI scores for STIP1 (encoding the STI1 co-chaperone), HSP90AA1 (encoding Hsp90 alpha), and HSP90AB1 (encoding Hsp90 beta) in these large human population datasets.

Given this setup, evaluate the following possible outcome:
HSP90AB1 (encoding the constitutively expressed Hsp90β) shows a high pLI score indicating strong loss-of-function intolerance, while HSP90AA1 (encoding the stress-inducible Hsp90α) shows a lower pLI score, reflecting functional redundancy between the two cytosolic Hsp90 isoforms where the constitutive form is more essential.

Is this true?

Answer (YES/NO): YES